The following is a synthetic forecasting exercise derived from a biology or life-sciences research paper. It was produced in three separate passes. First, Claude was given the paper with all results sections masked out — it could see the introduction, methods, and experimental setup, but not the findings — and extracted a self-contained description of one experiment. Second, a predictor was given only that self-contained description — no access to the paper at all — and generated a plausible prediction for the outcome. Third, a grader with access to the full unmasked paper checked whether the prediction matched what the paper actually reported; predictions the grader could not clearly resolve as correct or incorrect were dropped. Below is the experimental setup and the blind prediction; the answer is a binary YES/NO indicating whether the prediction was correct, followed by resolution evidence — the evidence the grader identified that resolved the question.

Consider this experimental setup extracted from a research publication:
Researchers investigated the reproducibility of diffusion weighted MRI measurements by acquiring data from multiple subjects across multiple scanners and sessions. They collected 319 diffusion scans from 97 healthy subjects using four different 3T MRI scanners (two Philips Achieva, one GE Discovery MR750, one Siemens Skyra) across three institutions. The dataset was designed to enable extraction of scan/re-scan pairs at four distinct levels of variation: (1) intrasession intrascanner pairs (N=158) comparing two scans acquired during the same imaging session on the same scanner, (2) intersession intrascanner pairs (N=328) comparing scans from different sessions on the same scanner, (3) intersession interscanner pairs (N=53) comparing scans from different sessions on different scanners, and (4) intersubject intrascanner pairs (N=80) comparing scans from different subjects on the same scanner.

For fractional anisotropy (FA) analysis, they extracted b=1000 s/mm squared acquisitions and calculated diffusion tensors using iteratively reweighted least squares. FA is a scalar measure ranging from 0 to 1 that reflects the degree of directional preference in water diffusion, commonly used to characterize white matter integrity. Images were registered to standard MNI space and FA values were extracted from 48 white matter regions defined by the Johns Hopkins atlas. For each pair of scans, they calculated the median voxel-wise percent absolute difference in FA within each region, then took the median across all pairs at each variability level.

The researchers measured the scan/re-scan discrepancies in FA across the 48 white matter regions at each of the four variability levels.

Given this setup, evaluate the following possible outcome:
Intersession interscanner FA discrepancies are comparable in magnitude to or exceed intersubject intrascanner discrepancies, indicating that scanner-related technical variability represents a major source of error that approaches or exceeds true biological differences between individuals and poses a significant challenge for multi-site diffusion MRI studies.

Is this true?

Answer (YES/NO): YES